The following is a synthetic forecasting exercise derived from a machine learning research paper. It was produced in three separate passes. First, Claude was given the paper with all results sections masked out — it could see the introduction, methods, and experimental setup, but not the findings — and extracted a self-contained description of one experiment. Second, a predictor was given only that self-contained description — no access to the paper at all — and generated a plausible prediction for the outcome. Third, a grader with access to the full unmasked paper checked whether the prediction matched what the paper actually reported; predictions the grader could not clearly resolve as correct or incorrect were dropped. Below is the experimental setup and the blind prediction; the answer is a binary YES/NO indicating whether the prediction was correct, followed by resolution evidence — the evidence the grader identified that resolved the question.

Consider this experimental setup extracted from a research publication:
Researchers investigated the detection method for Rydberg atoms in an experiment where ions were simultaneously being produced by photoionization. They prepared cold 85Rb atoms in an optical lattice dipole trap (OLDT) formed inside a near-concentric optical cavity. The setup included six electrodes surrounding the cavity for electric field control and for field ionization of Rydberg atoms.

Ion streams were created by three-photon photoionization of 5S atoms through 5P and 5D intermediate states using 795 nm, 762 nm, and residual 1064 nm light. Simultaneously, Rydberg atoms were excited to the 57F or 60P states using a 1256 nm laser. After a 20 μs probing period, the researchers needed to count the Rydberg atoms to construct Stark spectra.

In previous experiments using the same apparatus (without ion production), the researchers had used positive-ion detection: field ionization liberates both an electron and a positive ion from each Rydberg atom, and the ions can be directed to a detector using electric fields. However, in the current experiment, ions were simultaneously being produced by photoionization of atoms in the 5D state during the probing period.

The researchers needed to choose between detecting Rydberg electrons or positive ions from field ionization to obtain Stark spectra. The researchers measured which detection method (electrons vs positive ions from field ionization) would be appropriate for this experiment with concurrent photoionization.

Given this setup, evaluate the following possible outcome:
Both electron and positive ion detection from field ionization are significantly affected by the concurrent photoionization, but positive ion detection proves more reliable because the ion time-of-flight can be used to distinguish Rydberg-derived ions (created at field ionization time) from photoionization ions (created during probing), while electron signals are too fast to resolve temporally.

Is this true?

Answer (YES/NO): NO